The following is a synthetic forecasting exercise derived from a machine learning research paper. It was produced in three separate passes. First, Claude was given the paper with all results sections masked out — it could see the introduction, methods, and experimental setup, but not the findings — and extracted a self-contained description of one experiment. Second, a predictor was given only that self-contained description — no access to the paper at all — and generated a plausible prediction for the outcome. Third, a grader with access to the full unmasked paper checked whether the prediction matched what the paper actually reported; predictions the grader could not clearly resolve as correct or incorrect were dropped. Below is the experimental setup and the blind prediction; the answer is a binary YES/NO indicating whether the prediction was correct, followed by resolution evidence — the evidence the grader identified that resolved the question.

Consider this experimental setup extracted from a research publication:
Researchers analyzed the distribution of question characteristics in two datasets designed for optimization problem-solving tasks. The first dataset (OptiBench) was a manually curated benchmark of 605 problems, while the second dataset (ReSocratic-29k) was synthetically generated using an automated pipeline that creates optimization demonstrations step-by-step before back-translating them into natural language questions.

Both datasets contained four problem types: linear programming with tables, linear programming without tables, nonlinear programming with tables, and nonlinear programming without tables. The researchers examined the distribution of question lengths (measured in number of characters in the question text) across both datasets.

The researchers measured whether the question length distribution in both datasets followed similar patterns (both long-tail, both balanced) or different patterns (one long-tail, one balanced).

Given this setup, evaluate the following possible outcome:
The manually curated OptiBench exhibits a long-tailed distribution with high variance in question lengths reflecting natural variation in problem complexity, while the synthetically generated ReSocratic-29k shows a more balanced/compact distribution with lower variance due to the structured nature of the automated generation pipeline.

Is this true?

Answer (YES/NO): YES